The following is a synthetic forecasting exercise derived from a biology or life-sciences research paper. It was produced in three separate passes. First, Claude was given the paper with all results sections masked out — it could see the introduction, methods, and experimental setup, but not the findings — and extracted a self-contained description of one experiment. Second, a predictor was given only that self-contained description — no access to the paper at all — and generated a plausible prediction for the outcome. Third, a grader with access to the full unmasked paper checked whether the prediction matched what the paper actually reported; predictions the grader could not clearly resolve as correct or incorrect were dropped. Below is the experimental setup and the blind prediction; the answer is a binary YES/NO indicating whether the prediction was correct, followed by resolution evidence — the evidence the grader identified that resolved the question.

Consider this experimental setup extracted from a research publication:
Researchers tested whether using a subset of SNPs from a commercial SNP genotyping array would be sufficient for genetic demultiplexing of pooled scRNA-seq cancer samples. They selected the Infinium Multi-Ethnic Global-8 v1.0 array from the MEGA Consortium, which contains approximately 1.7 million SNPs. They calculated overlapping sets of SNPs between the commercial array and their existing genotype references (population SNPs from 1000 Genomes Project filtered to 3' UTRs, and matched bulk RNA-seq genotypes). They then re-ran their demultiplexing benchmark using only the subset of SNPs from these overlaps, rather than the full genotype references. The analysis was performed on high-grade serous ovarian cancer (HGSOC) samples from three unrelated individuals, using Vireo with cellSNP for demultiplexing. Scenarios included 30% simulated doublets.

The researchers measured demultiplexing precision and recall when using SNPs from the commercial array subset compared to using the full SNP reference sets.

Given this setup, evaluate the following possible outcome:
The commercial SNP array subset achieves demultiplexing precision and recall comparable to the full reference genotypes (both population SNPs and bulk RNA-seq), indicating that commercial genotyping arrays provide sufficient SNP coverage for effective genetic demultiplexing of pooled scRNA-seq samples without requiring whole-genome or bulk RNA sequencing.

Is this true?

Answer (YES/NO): NO